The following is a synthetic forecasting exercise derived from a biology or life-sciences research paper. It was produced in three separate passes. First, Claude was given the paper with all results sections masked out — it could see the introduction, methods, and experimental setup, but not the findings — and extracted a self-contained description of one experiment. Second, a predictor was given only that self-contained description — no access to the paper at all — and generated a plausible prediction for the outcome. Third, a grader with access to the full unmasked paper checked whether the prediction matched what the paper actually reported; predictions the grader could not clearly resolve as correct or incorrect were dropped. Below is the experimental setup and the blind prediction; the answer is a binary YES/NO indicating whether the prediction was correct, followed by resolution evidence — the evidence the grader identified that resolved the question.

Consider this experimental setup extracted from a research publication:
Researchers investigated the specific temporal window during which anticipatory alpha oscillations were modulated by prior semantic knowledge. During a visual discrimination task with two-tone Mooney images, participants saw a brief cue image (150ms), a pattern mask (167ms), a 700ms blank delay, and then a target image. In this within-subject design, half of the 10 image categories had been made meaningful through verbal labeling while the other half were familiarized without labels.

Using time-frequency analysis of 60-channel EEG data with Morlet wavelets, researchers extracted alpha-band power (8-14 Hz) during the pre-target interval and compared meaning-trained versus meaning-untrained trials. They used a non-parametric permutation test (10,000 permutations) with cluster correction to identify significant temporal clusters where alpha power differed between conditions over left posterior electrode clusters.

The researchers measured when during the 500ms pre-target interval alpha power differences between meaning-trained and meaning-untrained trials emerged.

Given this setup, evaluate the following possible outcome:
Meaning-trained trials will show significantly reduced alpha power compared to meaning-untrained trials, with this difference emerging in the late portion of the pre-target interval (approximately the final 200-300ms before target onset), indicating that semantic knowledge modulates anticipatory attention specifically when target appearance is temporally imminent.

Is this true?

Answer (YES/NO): NO